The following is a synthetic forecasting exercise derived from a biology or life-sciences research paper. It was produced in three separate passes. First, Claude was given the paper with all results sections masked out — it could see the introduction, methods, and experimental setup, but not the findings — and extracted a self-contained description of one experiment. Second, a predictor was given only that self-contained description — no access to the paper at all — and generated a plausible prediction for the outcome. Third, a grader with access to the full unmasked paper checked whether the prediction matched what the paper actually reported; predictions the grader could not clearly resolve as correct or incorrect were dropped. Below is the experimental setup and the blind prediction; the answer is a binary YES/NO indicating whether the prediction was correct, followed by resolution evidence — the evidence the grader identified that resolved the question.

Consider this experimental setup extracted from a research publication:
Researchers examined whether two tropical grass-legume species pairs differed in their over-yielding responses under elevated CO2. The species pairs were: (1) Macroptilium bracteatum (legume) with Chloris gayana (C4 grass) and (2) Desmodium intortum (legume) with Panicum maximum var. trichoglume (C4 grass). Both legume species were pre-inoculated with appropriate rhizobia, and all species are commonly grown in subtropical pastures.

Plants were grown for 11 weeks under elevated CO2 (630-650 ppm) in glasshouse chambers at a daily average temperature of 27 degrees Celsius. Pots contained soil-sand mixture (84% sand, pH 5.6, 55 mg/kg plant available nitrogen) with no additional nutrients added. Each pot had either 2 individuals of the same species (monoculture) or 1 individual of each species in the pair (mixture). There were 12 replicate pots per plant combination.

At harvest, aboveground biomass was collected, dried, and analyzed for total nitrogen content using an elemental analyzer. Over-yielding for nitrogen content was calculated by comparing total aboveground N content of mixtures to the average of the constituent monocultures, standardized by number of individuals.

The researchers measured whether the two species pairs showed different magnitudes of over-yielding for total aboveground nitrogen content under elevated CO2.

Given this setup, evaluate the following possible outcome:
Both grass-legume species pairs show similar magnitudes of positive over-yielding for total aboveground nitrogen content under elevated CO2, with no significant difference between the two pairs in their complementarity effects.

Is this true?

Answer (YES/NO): NO